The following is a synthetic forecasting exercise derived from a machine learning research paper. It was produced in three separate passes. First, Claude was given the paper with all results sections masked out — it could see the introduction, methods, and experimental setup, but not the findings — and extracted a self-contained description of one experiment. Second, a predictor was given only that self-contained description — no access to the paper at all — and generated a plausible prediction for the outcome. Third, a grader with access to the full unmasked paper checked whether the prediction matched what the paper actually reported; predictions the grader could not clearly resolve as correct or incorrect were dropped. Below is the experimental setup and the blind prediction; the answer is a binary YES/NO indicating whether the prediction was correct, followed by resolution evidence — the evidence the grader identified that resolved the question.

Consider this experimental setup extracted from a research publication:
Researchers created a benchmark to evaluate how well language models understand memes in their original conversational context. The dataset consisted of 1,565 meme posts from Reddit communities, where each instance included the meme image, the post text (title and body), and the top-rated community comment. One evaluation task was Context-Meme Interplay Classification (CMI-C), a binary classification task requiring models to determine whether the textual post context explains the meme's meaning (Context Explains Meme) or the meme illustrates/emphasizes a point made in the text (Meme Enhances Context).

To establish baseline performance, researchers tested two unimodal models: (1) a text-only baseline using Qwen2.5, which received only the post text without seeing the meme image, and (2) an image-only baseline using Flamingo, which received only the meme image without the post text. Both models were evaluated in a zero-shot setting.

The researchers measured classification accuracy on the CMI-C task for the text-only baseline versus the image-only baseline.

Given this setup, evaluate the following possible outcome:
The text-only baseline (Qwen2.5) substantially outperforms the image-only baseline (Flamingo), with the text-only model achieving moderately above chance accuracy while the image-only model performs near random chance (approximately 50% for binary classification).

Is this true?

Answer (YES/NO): NO